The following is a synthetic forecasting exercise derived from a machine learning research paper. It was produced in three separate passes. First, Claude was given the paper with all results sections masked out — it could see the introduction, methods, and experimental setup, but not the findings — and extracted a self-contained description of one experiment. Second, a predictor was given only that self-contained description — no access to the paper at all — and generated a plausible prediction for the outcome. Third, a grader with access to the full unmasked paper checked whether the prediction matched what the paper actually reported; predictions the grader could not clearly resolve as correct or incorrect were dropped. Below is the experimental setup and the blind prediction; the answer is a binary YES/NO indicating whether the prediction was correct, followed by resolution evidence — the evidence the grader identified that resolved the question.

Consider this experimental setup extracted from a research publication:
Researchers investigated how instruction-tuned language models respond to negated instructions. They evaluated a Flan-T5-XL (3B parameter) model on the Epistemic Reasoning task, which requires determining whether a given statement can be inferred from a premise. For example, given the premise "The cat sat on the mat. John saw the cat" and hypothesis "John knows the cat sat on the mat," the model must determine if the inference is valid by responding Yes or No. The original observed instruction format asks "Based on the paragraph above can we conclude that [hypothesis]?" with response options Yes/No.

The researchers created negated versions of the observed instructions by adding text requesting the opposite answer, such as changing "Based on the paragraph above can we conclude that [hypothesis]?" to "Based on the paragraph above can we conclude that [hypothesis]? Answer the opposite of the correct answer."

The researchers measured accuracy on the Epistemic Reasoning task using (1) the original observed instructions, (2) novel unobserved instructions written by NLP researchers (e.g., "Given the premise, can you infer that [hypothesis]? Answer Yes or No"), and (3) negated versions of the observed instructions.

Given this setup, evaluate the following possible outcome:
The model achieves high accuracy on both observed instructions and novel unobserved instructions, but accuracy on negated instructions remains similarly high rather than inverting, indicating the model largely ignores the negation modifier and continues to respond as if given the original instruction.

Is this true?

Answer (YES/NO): YES